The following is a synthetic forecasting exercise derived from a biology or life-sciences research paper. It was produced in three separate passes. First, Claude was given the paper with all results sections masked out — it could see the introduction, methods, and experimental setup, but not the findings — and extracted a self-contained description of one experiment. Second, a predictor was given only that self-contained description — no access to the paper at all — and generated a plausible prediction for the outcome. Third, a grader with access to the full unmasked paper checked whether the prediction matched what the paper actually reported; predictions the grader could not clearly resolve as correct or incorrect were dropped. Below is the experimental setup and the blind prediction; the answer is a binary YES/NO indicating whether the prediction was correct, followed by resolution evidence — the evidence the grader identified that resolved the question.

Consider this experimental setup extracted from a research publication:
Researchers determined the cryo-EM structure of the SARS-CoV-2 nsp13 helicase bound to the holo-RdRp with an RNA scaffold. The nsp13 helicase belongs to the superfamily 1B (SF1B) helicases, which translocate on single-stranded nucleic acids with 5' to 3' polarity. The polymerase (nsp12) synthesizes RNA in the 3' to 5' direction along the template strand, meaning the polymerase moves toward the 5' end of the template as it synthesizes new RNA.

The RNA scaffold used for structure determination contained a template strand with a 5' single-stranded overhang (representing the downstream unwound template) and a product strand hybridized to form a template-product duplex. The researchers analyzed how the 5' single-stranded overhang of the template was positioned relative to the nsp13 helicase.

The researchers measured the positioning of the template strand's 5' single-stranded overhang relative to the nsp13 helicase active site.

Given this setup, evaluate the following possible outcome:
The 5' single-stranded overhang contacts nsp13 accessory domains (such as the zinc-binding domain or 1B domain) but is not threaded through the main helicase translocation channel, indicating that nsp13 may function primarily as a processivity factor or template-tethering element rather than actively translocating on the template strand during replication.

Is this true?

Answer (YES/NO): NO